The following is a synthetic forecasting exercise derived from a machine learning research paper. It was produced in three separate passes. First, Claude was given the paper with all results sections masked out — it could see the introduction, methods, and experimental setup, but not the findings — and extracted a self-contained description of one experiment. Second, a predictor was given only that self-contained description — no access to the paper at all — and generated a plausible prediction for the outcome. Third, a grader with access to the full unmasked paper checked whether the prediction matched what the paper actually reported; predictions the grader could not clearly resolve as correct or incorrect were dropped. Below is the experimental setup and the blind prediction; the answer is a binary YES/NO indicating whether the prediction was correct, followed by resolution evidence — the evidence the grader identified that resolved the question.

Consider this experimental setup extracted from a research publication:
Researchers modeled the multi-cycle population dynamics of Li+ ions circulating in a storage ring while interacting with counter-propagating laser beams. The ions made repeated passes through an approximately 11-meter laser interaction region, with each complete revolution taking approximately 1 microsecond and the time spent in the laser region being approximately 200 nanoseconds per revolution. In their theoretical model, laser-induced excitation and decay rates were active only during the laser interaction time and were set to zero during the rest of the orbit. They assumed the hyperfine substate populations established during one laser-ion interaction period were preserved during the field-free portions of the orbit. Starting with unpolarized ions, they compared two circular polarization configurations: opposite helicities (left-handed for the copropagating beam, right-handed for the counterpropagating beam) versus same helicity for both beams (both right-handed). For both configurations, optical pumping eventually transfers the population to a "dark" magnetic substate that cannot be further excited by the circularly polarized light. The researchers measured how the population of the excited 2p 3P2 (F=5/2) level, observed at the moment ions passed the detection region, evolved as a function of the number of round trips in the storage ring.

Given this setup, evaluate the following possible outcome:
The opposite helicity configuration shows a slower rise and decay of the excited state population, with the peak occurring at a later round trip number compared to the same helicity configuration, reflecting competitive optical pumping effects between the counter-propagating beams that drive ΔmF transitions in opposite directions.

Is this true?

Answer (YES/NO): NO